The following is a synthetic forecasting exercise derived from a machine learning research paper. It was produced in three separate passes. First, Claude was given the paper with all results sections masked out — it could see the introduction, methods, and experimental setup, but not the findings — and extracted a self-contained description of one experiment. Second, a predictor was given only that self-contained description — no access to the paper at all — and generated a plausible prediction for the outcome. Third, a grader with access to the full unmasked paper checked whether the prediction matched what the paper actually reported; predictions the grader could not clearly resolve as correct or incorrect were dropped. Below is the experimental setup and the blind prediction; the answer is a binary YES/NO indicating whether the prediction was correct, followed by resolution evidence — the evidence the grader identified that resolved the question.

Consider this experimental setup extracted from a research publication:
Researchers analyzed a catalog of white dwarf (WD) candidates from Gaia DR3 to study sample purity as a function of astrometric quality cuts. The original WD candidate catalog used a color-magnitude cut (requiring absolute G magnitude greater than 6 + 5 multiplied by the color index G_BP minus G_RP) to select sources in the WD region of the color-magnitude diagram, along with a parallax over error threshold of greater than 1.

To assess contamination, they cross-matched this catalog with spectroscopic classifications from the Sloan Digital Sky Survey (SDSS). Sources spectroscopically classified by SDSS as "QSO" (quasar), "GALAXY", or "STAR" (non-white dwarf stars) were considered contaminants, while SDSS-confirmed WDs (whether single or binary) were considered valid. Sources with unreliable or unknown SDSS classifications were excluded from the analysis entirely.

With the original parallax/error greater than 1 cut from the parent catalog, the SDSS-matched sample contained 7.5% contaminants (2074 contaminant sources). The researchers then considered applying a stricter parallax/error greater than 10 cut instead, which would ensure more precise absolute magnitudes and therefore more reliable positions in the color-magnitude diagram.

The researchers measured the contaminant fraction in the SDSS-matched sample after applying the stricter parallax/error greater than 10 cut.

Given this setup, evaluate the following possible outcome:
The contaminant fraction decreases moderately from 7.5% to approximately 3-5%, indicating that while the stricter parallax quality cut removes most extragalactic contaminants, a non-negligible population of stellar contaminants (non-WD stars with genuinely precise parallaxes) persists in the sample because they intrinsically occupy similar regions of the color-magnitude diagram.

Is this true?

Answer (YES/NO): NO